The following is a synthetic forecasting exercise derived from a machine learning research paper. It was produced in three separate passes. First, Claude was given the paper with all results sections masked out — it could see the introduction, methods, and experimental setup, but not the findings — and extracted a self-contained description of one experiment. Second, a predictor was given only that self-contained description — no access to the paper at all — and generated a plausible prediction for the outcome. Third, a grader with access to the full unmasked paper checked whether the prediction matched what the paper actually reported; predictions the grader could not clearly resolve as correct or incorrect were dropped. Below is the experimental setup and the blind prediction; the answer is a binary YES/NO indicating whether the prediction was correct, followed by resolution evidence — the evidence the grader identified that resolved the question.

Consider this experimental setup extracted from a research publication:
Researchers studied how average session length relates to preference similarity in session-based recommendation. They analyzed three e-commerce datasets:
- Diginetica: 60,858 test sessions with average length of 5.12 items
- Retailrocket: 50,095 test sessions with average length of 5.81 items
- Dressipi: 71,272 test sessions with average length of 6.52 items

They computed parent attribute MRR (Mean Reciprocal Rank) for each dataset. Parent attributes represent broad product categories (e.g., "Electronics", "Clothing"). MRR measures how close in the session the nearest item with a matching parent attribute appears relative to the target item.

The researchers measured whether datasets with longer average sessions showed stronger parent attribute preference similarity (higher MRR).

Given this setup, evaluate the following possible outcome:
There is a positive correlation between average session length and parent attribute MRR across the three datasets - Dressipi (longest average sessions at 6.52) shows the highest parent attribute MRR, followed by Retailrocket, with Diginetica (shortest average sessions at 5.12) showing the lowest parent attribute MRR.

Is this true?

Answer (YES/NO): NO